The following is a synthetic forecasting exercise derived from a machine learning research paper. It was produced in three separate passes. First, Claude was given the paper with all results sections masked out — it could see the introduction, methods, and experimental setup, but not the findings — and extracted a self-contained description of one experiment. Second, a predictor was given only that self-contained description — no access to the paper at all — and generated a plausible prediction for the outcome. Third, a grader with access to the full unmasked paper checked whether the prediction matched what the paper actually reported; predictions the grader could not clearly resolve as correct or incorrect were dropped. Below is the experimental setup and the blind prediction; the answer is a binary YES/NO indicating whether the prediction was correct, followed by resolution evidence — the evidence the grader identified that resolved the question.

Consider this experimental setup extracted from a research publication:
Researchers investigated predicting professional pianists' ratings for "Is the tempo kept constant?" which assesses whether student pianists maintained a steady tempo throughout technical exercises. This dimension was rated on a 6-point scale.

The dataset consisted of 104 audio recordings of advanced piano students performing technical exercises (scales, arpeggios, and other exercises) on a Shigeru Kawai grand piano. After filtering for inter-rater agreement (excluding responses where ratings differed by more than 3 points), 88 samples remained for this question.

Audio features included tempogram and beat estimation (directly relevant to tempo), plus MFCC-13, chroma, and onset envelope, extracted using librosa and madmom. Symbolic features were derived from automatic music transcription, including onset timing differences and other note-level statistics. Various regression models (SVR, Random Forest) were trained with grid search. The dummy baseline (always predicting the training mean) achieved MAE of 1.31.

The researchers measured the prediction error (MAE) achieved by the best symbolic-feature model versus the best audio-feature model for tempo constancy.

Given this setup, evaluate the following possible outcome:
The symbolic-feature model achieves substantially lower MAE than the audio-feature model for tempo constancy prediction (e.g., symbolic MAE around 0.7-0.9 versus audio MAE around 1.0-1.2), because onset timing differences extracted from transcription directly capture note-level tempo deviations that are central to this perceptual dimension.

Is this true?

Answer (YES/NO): NO